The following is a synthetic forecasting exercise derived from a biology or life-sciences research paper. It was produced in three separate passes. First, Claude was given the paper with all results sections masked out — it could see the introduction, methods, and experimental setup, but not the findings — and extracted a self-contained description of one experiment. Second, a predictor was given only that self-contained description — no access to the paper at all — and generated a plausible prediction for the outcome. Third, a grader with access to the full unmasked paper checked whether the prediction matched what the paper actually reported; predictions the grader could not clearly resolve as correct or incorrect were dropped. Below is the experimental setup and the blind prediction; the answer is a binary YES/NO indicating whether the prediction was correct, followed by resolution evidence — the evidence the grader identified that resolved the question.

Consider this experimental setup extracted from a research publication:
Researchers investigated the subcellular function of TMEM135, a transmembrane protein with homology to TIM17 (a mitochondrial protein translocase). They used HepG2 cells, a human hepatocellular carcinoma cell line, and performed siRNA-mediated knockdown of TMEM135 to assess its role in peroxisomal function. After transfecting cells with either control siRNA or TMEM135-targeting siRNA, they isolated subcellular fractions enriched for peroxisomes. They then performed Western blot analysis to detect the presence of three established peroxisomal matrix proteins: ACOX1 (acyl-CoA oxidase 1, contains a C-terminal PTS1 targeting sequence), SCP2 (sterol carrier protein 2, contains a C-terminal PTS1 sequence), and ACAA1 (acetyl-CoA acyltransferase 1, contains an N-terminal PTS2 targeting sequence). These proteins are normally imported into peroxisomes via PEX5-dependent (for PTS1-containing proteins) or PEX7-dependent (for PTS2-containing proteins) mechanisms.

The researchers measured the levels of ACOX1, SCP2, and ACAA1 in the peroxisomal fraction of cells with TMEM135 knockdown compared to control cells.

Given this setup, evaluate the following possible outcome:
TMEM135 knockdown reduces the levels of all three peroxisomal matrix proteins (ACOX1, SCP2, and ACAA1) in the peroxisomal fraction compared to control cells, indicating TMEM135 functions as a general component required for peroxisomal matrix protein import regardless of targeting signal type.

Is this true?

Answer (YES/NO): NO